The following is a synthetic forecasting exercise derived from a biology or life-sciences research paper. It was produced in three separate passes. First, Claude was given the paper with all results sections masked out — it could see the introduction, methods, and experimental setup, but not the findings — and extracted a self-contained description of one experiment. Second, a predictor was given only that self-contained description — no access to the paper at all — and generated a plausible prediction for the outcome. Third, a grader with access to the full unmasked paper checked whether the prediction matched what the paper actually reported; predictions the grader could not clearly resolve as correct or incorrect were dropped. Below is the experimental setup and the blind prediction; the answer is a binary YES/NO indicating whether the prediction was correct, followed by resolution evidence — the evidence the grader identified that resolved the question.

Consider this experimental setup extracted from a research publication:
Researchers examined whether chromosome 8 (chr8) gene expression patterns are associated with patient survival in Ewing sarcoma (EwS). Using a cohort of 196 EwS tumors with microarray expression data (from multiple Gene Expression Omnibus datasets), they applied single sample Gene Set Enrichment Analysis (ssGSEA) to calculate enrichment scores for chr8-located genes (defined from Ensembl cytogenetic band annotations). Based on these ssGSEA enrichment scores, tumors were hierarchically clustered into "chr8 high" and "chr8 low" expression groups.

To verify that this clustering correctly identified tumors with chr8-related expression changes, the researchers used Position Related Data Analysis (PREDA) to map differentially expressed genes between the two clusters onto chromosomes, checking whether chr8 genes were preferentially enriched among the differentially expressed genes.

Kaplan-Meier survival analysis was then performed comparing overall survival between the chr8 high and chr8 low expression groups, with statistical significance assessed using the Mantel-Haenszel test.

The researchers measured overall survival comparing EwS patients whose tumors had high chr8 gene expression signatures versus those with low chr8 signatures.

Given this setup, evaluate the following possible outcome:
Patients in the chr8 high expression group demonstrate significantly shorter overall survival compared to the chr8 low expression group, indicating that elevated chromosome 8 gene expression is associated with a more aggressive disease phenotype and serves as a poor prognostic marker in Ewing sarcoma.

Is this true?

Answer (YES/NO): YES